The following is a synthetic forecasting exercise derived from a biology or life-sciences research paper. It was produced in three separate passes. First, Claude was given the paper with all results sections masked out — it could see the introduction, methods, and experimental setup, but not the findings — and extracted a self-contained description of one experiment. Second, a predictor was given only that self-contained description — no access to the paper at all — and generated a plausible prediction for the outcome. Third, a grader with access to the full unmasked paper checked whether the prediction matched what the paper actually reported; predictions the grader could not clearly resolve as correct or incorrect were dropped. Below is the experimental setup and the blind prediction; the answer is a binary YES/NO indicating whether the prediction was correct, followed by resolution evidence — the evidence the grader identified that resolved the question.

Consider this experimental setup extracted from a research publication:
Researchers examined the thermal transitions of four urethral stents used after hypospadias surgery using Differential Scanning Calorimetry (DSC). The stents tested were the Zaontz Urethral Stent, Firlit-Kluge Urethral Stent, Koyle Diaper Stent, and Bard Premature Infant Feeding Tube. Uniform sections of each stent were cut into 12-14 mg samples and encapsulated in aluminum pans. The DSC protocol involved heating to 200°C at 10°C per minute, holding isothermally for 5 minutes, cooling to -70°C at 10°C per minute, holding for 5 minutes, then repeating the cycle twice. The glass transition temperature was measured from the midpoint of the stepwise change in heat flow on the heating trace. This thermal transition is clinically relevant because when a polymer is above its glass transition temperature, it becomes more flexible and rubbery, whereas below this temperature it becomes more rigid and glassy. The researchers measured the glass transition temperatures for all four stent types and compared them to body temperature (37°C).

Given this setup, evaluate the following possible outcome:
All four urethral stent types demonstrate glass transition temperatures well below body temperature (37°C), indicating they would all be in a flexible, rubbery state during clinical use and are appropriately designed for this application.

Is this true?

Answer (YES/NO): YES